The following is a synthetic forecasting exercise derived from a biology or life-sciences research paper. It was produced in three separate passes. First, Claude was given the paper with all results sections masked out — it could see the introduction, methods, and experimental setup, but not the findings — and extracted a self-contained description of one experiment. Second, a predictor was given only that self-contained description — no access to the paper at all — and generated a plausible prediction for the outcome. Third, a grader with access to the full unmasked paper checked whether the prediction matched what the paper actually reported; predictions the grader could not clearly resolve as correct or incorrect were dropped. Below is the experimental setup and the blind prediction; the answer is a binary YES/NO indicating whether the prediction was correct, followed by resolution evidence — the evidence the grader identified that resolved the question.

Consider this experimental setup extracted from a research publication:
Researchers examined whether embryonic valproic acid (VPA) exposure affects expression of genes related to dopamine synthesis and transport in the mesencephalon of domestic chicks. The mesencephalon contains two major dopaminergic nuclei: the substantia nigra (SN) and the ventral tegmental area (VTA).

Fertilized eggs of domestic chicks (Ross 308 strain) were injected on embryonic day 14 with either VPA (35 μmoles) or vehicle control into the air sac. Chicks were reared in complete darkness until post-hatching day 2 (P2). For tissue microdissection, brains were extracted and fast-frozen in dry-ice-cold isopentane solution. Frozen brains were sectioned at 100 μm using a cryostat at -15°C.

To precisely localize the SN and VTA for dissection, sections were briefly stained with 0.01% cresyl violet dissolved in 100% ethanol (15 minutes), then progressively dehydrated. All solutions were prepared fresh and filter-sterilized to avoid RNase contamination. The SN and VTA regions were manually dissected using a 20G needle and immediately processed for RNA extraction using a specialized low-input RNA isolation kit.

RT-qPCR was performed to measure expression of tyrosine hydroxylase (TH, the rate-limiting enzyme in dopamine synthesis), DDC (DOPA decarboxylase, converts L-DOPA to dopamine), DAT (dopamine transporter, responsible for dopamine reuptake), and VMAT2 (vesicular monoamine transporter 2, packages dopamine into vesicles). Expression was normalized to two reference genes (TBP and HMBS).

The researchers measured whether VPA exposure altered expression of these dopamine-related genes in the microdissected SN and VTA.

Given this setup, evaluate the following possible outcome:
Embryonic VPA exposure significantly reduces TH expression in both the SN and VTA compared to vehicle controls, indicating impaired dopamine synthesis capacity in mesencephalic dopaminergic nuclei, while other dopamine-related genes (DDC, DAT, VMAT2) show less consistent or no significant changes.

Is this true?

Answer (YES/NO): NO